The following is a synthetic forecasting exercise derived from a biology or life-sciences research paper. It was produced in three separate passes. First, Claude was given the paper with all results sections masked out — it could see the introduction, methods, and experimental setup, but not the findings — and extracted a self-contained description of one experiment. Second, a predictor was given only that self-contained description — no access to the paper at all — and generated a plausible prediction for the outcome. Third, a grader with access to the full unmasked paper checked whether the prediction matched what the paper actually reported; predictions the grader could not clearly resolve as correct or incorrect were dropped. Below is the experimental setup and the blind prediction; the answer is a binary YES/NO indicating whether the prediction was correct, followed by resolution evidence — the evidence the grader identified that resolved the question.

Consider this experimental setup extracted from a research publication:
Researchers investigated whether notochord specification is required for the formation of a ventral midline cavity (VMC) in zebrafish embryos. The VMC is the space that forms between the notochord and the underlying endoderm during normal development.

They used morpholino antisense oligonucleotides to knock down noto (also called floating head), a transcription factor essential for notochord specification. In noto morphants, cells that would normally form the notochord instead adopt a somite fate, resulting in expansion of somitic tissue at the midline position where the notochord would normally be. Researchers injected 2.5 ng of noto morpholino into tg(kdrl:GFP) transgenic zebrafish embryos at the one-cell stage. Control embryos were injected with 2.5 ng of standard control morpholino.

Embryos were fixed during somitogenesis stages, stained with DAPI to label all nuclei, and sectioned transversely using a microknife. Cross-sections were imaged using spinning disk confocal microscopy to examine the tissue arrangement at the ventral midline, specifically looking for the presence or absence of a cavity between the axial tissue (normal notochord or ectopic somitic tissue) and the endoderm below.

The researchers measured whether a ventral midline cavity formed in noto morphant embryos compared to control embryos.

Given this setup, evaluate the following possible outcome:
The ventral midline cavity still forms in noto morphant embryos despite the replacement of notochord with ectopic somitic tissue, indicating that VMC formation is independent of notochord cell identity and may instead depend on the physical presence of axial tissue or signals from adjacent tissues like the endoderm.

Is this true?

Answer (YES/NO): YES